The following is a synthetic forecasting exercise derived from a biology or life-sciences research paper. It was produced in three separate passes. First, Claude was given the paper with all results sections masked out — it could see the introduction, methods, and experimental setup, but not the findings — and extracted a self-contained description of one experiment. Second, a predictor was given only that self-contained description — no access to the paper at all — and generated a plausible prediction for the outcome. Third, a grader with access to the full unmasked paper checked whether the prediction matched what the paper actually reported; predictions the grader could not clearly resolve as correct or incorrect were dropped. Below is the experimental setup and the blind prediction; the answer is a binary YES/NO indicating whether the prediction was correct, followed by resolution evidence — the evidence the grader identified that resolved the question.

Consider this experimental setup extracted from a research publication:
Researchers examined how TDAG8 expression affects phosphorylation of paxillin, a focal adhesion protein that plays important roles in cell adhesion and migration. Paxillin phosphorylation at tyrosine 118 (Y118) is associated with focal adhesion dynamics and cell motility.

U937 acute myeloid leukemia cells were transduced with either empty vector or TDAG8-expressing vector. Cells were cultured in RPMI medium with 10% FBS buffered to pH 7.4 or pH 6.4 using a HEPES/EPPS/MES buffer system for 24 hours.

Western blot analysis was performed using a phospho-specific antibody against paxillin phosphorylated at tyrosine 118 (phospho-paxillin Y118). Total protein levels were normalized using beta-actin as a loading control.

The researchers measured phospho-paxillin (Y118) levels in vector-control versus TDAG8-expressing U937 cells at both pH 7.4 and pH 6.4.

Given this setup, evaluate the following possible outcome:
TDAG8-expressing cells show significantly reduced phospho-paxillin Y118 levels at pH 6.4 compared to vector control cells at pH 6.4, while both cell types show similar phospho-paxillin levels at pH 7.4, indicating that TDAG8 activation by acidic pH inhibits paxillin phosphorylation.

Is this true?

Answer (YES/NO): NO